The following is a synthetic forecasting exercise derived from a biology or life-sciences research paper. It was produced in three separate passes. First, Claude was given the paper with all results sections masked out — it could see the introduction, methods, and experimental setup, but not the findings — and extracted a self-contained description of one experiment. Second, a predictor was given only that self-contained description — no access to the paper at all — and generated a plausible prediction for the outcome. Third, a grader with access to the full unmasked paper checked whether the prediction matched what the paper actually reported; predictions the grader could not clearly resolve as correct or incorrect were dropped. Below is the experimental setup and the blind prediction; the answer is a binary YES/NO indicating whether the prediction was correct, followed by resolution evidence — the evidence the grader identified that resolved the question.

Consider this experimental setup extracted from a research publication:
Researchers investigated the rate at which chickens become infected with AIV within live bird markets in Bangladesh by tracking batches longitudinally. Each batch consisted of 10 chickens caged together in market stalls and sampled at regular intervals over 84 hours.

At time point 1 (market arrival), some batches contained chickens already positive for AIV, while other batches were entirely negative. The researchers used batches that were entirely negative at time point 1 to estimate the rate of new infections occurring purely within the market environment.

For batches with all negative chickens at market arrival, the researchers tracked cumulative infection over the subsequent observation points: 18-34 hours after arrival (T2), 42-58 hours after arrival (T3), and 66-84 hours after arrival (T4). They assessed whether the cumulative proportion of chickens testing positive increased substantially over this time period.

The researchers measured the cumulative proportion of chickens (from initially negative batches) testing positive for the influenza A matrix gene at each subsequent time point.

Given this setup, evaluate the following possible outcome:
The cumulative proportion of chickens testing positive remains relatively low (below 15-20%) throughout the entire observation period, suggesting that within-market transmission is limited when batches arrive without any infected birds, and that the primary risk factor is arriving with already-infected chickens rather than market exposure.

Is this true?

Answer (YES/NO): NO